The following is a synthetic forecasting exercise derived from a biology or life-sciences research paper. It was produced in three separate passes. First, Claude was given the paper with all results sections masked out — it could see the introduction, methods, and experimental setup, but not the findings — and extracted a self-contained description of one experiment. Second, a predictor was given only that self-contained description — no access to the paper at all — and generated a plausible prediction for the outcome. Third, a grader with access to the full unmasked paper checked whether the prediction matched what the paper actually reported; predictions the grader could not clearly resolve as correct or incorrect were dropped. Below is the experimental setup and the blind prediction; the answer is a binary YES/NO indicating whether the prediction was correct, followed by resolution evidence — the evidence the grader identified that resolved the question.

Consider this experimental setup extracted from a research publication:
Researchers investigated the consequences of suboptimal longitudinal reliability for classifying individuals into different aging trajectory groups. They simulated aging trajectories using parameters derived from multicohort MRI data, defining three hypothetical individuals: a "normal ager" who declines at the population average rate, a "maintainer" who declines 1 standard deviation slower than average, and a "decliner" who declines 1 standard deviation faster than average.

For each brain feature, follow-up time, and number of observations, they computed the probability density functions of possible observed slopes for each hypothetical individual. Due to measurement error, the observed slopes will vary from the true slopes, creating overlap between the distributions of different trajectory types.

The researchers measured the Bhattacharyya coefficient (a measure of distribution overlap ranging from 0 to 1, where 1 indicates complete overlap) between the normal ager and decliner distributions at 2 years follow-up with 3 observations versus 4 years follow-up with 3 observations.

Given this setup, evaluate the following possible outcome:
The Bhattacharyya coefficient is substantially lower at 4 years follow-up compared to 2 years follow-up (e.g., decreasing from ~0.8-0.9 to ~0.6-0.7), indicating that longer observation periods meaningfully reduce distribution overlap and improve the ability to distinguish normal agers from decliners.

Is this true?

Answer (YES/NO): NO